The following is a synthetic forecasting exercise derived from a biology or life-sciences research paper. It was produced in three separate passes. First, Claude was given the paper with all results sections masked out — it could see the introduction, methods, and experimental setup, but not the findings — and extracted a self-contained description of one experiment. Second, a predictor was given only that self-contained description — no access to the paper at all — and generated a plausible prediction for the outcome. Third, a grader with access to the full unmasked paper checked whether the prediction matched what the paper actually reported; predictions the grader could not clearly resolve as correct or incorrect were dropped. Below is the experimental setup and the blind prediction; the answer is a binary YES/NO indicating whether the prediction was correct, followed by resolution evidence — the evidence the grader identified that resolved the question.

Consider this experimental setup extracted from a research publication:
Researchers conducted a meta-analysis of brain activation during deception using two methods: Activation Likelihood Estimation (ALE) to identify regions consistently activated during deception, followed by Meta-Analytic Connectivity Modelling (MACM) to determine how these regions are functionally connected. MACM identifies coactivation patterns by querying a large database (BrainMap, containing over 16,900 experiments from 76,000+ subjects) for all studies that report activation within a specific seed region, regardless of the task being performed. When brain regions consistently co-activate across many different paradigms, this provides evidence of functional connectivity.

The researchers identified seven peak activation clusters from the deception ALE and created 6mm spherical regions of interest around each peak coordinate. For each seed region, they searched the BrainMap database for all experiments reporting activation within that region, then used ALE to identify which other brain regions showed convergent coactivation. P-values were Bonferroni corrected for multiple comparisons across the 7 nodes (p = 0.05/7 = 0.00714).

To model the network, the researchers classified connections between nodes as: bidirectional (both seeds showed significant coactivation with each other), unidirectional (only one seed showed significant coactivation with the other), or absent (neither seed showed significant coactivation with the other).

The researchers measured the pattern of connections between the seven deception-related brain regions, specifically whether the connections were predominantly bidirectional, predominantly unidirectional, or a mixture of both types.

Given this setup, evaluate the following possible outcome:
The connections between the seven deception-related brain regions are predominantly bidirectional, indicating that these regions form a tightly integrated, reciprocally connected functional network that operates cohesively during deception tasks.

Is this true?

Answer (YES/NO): NO